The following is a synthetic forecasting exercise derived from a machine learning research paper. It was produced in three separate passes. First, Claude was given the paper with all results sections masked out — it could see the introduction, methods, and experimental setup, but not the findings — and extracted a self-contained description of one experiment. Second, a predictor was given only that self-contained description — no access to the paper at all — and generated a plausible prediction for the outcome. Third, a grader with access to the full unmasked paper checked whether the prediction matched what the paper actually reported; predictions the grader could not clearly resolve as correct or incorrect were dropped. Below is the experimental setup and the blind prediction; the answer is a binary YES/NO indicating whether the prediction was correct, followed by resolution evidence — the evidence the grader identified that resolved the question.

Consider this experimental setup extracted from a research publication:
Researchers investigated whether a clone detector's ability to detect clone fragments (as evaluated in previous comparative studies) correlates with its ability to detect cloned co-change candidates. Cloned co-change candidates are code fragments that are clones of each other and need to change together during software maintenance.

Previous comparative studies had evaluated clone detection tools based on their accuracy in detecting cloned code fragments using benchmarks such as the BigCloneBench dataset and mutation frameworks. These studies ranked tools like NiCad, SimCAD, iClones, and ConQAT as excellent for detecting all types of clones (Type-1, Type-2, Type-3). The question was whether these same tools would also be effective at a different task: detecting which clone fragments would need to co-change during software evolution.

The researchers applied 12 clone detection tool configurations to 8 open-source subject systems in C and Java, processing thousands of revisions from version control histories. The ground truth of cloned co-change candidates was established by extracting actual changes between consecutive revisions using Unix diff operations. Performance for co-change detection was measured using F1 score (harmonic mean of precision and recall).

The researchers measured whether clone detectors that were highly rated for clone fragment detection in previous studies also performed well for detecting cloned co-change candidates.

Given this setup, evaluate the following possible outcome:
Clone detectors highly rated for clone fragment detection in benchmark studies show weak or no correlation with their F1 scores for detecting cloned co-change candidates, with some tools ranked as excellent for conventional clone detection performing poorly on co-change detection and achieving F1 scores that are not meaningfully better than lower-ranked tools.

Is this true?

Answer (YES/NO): YES